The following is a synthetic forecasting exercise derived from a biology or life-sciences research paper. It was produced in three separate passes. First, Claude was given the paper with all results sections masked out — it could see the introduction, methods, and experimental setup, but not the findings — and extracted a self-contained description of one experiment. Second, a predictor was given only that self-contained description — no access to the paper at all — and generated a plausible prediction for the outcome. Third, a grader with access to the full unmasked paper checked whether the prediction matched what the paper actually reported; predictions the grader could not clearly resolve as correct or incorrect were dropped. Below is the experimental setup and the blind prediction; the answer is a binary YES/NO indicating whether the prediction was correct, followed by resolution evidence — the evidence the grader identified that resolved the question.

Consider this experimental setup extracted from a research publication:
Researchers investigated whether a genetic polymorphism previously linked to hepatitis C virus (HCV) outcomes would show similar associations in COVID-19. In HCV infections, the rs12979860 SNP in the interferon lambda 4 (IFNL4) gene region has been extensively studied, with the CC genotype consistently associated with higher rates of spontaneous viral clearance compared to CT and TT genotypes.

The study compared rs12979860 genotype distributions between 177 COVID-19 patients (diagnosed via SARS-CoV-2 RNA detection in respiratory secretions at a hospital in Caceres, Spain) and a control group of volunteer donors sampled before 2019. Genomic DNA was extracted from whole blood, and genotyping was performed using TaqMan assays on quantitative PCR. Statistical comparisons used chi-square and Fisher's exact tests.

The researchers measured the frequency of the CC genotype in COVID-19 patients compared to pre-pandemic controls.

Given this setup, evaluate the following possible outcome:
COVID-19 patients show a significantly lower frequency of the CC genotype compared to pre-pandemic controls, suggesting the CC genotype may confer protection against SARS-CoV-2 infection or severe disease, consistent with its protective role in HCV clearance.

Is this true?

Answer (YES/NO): YES